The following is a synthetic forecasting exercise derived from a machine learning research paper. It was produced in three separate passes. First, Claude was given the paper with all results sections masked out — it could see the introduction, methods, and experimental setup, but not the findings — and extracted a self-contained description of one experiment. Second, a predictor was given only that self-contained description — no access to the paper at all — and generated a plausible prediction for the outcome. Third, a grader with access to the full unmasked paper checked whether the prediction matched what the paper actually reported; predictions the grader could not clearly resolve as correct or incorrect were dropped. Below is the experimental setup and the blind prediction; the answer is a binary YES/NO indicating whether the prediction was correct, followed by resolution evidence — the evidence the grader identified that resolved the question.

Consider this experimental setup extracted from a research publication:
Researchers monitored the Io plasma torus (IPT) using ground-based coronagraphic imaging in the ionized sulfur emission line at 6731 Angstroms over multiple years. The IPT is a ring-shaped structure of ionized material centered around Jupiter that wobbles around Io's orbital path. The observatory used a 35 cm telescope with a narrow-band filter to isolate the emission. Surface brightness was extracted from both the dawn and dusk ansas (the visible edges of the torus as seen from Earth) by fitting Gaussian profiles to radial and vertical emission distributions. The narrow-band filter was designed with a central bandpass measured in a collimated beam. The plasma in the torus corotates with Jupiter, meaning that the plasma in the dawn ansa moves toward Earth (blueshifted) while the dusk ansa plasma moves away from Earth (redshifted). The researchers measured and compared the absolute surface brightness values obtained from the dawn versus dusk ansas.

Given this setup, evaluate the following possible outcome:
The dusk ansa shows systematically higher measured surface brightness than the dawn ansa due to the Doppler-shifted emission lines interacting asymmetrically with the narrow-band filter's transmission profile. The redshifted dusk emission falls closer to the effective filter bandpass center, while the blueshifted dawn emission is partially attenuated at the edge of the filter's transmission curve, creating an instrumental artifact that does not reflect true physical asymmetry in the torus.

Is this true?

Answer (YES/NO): YES